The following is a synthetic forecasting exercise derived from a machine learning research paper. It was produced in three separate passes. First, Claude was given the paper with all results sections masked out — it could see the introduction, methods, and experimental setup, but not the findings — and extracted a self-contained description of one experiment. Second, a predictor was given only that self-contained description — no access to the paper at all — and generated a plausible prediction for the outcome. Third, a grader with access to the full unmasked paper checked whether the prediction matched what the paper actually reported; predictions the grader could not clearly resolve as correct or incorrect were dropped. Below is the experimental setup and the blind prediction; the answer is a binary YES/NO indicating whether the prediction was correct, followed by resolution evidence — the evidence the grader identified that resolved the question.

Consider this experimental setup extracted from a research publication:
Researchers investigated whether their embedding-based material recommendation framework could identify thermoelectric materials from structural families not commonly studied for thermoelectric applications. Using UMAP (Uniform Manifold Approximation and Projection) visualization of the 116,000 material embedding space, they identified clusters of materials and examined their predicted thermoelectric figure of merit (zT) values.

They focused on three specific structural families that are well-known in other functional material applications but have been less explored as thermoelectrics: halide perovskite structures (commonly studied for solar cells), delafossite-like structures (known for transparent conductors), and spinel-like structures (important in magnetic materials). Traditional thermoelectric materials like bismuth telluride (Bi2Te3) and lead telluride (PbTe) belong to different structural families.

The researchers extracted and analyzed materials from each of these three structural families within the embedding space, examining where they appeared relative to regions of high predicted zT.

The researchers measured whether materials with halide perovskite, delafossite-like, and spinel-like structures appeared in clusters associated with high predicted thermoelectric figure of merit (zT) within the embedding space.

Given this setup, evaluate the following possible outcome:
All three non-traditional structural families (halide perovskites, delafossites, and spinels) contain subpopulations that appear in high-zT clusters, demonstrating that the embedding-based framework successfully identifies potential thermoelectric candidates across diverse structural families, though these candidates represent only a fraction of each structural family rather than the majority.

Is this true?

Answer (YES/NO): YES